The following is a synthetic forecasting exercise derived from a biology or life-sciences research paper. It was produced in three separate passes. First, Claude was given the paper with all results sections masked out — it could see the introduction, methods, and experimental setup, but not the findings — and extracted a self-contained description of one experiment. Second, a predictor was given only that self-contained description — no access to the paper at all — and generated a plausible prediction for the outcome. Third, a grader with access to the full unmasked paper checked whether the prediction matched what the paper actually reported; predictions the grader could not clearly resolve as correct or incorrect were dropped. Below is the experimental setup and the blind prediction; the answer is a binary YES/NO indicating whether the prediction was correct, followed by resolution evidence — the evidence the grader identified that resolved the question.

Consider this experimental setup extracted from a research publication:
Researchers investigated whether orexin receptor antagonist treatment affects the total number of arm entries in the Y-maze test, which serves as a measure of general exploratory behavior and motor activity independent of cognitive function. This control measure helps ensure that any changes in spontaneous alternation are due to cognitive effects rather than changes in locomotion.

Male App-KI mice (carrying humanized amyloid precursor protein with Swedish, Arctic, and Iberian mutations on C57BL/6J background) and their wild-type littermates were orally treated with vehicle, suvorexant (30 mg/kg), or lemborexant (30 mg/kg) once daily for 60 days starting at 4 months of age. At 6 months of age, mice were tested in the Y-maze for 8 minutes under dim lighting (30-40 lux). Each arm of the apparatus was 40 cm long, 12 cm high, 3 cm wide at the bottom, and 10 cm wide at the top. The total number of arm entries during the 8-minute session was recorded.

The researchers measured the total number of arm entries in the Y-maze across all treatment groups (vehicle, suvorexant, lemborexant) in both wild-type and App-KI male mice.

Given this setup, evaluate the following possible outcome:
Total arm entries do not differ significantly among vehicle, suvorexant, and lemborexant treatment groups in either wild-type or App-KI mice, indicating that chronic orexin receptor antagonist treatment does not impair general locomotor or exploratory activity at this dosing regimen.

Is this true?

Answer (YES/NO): YES